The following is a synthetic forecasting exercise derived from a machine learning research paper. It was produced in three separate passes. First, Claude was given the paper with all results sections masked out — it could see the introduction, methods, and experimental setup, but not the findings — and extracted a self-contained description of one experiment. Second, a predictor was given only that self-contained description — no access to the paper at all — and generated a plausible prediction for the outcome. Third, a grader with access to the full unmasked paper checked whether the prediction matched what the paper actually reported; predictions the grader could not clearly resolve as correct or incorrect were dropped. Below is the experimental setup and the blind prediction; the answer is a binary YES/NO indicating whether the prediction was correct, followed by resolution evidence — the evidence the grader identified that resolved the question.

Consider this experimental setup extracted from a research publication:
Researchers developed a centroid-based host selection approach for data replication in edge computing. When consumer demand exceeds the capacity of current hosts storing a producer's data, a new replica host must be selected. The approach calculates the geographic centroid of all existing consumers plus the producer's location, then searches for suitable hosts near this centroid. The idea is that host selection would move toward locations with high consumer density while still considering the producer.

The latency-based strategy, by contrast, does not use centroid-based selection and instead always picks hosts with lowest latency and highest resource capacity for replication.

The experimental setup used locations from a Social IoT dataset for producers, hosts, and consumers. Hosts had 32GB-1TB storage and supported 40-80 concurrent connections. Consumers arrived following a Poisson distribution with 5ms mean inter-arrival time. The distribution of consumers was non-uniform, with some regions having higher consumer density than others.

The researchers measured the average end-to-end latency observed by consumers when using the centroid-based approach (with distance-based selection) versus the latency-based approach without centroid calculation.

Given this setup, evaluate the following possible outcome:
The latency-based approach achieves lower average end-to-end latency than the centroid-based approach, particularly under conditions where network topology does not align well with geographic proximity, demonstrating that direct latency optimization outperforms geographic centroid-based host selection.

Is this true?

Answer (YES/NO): YES